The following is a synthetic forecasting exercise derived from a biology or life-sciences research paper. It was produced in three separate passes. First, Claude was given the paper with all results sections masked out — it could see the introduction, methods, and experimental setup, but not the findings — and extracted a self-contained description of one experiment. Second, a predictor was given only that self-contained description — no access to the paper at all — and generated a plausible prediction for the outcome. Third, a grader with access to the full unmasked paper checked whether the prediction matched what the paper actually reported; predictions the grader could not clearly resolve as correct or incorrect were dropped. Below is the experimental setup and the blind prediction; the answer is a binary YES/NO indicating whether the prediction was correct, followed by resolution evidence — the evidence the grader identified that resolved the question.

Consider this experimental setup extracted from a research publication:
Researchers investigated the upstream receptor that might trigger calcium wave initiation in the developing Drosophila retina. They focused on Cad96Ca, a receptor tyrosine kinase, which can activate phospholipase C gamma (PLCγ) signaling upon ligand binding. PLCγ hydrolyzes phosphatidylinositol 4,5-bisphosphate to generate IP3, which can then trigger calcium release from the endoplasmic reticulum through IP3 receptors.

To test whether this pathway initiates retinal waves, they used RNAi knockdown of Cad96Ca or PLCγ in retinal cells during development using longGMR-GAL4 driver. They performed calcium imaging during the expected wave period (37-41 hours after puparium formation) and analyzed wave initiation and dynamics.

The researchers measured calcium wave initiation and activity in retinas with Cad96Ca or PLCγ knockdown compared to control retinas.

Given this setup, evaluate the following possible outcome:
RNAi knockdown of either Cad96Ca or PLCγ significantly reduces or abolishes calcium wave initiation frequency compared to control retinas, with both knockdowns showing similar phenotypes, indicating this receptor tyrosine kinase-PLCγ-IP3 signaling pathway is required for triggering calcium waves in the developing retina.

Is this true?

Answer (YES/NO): YES